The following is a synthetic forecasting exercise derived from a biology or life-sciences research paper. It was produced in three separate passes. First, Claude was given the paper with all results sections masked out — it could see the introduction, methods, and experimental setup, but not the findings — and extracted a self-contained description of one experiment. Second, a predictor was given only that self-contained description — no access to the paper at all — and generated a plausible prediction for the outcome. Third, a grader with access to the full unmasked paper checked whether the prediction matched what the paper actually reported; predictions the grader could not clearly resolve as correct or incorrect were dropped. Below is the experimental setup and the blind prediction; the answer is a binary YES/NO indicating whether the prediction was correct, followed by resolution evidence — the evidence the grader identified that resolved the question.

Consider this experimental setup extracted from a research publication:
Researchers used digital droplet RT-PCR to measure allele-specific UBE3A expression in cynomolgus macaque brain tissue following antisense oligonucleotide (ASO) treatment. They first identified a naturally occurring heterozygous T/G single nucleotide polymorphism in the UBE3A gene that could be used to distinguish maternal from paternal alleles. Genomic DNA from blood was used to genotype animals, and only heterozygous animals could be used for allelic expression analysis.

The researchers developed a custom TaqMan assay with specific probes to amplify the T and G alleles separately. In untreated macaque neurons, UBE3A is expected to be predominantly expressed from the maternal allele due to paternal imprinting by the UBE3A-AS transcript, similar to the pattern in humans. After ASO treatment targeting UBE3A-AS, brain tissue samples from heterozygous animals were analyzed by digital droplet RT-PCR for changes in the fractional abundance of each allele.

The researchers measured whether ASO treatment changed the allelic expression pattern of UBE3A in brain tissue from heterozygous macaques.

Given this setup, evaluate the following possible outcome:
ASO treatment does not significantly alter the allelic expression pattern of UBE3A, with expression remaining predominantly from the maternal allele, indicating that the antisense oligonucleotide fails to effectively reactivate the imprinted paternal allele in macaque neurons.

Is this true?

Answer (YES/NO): NO